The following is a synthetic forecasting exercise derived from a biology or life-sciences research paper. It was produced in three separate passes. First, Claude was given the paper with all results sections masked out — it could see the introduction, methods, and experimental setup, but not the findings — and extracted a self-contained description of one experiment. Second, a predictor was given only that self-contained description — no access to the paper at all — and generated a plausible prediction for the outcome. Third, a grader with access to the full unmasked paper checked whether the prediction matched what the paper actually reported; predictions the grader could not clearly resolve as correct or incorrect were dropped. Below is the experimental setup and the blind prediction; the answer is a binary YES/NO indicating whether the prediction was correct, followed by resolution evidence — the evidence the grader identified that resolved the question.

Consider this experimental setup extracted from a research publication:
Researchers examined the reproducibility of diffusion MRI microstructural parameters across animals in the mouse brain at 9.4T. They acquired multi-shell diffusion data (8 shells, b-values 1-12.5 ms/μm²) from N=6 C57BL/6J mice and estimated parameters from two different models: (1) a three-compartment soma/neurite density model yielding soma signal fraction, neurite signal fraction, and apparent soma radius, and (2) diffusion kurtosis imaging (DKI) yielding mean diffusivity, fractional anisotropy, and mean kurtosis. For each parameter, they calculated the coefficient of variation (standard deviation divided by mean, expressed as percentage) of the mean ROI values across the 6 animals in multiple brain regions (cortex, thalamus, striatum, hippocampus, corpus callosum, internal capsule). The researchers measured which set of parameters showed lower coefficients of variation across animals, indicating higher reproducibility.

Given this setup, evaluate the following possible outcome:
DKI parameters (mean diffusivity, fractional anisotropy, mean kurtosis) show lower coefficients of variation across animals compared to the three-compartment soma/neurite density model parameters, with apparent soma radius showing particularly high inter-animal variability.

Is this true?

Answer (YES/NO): NO